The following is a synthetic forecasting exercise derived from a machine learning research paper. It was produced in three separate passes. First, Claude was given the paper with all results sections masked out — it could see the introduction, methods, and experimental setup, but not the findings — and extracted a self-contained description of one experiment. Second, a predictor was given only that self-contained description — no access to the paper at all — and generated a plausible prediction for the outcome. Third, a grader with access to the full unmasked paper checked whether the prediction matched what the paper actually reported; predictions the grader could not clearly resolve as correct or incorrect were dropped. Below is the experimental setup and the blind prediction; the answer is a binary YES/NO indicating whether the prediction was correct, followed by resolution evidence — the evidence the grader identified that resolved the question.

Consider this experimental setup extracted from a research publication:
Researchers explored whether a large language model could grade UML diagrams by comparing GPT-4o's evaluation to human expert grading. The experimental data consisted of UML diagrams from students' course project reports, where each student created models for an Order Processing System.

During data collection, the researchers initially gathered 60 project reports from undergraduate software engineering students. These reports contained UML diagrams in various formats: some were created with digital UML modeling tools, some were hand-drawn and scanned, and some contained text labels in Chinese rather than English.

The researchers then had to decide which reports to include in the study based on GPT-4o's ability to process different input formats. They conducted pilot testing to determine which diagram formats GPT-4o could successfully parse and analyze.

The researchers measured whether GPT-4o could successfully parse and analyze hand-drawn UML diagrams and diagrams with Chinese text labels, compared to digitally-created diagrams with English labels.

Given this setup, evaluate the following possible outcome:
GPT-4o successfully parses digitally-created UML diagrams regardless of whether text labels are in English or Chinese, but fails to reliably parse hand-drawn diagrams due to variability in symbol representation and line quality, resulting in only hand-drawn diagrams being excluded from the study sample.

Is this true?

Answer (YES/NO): NO